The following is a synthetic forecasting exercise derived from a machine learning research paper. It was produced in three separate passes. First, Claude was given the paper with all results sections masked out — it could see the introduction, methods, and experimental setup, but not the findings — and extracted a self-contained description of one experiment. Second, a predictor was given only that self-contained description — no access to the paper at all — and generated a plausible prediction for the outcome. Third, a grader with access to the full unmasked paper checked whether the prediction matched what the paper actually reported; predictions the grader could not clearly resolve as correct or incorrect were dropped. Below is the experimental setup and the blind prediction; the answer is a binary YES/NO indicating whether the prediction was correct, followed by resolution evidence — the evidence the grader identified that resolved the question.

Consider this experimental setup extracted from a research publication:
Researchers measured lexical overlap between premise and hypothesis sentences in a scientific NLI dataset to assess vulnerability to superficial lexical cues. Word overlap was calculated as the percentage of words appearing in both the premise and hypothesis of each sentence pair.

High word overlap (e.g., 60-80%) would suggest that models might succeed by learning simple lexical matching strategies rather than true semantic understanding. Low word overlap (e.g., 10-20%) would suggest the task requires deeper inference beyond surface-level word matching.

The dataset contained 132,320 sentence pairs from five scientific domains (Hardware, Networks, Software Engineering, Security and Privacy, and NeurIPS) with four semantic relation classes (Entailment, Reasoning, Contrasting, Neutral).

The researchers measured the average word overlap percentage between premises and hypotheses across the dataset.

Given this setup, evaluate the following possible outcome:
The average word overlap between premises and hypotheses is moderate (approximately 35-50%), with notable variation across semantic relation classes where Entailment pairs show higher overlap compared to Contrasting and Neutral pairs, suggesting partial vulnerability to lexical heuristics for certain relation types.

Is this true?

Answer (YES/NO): NO